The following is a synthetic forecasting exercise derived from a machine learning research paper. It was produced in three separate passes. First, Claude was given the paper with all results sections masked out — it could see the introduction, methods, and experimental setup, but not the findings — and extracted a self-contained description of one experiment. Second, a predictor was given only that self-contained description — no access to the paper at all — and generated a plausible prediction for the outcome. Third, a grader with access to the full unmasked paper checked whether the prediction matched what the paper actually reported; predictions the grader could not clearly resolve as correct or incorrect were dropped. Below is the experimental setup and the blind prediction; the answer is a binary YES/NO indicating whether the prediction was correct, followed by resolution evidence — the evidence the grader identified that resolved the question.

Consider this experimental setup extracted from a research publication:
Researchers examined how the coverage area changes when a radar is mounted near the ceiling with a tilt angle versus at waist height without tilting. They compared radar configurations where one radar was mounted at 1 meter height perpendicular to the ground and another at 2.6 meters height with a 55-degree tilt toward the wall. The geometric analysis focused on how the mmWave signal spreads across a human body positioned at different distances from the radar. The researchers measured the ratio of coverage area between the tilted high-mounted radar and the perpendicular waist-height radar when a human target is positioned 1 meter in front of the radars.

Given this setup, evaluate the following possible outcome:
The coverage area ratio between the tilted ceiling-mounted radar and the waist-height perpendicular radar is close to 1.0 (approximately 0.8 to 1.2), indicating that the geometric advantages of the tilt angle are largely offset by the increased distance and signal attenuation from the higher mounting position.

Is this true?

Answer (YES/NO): NO